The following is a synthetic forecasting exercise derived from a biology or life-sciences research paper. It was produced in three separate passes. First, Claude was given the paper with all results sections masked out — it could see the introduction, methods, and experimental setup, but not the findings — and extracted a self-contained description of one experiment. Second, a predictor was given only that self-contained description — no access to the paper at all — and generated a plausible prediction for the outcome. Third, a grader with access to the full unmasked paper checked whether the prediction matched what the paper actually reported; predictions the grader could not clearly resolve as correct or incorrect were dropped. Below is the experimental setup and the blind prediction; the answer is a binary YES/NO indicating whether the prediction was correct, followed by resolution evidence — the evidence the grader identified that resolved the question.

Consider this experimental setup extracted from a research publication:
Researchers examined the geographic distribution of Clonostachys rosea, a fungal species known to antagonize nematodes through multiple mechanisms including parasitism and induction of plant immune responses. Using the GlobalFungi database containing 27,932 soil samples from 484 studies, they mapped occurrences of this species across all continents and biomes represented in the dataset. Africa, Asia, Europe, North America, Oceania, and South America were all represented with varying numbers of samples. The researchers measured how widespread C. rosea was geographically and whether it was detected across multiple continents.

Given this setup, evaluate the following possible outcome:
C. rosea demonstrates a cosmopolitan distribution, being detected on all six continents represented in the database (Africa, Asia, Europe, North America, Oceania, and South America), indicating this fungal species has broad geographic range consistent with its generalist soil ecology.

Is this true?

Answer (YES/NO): YES